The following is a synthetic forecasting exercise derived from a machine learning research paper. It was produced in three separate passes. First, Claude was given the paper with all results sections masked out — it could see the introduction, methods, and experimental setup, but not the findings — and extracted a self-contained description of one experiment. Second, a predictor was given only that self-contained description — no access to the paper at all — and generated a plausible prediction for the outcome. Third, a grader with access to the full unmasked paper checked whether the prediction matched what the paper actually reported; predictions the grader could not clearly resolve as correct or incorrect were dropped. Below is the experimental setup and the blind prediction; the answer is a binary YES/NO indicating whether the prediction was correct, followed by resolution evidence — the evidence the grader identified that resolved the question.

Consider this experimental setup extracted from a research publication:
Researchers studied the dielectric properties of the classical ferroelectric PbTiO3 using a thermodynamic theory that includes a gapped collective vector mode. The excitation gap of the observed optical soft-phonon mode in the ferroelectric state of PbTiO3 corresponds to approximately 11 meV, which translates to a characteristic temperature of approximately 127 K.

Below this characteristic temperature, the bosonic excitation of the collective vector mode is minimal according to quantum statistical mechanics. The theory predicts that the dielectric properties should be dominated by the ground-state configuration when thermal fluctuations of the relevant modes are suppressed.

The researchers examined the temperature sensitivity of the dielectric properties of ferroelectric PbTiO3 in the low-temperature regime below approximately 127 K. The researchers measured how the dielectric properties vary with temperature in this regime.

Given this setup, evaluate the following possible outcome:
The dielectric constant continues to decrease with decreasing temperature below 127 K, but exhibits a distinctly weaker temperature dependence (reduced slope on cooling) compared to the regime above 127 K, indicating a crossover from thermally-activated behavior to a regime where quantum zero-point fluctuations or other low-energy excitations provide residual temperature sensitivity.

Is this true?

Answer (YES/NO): NO